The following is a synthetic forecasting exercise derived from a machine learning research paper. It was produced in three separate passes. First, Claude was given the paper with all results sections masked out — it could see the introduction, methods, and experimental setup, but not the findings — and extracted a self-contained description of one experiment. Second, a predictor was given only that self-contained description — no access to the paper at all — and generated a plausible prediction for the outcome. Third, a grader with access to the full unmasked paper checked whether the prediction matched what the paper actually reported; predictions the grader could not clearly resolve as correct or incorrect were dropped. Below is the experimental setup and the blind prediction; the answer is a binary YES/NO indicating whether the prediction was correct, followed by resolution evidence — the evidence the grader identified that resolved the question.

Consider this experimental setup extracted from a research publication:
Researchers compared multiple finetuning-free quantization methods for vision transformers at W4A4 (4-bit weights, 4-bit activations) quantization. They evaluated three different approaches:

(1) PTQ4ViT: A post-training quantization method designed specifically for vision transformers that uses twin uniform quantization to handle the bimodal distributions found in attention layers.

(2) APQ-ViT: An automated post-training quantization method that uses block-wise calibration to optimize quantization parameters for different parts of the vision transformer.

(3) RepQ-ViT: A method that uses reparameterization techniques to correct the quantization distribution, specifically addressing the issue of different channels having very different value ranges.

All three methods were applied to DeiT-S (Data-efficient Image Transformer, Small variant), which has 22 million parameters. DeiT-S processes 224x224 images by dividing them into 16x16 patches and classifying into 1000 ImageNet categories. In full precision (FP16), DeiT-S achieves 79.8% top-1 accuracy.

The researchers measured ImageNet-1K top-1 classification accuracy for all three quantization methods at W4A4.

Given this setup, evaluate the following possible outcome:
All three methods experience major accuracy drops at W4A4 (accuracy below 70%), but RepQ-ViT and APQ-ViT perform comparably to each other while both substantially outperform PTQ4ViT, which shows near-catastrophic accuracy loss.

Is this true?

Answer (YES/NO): NO